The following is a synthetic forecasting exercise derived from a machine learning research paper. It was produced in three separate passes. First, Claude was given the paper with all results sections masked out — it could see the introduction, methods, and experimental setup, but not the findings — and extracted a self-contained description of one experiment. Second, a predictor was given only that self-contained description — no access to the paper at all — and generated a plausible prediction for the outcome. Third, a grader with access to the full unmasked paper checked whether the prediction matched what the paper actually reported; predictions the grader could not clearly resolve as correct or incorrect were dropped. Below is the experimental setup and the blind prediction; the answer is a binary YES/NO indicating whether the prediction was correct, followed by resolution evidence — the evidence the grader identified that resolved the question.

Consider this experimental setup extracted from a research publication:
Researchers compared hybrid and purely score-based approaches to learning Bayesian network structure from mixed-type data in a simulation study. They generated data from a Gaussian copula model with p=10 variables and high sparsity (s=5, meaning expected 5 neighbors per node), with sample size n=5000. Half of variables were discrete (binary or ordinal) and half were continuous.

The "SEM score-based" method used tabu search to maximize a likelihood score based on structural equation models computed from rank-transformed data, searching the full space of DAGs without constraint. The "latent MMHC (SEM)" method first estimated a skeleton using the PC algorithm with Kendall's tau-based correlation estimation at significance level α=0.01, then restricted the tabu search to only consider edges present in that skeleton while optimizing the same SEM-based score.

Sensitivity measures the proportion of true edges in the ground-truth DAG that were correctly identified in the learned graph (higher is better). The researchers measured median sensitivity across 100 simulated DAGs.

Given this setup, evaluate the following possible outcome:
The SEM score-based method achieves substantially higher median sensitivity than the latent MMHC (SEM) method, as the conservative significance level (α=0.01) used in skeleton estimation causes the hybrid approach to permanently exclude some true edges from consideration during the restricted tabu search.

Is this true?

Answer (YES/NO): YES